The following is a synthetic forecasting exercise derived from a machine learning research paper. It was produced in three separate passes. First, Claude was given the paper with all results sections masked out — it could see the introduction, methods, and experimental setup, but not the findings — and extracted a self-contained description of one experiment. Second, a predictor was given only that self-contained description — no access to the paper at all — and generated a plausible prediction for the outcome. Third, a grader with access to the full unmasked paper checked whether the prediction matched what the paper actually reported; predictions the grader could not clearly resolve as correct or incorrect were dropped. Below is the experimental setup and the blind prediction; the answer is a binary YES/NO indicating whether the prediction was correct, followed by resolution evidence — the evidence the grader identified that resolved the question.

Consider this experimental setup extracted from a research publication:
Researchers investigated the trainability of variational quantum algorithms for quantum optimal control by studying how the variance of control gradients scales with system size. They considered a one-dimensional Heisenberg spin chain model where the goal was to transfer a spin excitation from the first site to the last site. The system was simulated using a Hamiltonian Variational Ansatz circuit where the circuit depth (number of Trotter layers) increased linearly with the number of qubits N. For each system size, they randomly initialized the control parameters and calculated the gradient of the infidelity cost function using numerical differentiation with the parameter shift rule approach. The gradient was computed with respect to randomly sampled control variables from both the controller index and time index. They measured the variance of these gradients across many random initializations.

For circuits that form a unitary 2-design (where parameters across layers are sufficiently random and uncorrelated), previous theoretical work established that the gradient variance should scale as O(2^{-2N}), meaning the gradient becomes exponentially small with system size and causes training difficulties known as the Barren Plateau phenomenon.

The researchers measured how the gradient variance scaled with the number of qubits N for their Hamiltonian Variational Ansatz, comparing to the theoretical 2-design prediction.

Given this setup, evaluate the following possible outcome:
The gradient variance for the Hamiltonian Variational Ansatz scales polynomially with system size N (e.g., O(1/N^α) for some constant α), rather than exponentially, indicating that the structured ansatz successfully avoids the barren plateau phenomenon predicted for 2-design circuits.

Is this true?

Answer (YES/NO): NO